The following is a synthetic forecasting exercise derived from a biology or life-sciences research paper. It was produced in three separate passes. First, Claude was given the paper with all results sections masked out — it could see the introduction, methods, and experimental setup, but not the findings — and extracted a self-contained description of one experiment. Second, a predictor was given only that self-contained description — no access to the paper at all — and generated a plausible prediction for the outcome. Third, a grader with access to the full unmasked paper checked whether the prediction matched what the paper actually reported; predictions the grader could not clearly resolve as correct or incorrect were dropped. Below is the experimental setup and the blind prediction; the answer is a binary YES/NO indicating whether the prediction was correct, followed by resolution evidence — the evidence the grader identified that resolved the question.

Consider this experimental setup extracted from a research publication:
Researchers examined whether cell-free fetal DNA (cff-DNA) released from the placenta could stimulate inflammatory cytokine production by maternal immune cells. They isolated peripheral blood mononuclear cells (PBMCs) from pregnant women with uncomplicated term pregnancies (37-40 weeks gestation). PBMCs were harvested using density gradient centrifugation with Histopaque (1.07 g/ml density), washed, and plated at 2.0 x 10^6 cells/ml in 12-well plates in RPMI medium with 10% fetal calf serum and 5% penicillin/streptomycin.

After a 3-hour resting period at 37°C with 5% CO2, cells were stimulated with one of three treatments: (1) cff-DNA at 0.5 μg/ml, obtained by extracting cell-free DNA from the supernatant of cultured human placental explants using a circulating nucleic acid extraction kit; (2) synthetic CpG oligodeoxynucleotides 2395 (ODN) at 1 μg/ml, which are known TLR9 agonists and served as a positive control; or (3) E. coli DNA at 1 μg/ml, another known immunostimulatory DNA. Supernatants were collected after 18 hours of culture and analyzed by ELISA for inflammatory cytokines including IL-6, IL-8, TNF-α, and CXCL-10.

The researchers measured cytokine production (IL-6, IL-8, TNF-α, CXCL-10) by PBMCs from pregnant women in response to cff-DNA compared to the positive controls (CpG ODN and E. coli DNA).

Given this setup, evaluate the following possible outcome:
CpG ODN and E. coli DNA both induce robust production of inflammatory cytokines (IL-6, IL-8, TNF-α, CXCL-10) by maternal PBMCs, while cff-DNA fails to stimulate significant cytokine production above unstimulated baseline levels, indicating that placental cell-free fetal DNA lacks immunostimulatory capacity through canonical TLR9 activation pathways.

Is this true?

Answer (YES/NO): NO